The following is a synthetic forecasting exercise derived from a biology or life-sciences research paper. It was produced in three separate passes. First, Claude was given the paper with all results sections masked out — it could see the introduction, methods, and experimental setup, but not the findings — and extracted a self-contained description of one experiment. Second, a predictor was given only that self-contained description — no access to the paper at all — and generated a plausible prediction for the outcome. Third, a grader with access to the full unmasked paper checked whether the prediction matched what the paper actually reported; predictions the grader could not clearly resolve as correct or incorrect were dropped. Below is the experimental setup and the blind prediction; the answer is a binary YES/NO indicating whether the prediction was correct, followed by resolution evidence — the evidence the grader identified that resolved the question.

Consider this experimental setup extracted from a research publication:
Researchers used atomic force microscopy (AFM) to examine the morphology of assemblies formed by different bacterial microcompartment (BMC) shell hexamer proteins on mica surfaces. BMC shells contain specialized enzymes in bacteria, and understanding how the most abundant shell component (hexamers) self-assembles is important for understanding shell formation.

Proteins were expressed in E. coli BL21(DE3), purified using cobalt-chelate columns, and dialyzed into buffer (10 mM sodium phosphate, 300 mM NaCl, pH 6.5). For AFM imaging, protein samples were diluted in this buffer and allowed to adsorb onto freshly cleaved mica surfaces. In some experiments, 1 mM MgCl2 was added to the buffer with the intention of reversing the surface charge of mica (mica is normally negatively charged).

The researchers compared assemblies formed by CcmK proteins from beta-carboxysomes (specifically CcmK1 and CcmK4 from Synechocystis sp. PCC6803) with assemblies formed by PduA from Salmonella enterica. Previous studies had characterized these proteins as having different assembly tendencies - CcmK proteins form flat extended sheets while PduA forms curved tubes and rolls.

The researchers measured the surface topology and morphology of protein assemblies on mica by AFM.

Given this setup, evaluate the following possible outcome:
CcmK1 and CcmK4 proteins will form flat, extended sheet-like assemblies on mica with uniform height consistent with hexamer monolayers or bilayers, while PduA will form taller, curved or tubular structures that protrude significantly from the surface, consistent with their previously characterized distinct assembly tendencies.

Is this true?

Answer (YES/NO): NO